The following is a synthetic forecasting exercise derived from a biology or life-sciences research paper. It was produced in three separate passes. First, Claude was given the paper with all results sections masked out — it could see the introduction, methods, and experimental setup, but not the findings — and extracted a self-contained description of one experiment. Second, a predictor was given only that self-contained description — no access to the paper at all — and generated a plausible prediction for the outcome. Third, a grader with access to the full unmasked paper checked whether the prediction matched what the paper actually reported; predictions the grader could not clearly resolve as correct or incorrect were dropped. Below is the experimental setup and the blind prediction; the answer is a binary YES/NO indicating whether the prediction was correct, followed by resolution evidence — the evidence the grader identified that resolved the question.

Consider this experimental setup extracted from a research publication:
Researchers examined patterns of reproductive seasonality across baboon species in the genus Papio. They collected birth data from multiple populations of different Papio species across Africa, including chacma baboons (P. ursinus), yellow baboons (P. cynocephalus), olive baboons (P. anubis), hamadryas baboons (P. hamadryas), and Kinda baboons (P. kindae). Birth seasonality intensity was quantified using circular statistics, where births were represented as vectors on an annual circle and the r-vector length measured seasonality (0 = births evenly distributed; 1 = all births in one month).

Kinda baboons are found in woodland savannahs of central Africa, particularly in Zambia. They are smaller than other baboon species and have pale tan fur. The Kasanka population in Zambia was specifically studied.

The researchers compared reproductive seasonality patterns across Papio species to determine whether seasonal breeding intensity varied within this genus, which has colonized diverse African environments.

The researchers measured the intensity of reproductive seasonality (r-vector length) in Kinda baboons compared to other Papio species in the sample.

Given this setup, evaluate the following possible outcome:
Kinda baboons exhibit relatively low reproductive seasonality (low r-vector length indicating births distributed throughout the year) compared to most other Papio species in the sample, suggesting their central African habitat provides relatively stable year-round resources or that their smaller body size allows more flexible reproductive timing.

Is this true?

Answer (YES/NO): NO